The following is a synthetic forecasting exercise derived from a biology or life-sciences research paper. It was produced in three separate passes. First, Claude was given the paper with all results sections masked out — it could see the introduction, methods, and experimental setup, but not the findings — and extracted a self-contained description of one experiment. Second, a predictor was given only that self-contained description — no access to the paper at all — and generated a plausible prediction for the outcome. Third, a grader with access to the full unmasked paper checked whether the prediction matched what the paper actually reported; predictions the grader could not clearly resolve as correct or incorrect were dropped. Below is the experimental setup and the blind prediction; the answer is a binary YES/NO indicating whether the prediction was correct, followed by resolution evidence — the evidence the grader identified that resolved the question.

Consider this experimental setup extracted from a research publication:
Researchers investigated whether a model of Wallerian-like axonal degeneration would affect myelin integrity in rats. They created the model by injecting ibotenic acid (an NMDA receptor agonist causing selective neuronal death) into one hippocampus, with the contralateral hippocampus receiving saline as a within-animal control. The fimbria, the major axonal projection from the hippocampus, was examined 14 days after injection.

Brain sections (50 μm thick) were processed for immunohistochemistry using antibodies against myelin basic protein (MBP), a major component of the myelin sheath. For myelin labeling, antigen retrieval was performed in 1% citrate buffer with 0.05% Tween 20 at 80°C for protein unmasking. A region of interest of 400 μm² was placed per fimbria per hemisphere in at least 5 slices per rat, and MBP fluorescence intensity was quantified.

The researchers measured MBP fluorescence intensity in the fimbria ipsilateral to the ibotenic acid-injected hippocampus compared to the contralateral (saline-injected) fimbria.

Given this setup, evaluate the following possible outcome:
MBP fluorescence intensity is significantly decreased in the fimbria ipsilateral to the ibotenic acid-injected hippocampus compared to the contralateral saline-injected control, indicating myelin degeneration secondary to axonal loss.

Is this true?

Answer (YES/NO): NO